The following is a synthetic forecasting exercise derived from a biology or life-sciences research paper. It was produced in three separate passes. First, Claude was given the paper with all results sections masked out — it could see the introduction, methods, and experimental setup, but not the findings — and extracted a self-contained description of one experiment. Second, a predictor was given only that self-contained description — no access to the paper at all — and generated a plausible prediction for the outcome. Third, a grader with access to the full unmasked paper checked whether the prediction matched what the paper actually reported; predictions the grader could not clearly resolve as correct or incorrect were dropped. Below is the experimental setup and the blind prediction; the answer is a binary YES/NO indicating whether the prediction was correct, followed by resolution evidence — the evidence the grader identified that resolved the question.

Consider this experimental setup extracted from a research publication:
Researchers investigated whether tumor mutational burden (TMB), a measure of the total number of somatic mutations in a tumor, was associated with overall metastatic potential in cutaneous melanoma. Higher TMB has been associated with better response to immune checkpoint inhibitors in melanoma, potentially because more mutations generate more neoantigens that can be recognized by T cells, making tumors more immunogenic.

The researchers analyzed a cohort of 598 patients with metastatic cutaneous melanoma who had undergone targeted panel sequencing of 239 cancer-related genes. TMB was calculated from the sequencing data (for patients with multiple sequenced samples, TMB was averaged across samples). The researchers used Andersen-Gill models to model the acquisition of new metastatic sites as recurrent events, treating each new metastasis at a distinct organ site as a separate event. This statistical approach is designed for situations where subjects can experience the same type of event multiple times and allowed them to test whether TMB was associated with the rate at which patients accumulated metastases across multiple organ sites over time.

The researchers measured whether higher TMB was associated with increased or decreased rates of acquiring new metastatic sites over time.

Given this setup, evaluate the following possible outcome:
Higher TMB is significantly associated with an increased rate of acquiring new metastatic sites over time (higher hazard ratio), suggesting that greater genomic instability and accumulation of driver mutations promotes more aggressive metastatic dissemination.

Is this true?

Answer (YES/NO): NO